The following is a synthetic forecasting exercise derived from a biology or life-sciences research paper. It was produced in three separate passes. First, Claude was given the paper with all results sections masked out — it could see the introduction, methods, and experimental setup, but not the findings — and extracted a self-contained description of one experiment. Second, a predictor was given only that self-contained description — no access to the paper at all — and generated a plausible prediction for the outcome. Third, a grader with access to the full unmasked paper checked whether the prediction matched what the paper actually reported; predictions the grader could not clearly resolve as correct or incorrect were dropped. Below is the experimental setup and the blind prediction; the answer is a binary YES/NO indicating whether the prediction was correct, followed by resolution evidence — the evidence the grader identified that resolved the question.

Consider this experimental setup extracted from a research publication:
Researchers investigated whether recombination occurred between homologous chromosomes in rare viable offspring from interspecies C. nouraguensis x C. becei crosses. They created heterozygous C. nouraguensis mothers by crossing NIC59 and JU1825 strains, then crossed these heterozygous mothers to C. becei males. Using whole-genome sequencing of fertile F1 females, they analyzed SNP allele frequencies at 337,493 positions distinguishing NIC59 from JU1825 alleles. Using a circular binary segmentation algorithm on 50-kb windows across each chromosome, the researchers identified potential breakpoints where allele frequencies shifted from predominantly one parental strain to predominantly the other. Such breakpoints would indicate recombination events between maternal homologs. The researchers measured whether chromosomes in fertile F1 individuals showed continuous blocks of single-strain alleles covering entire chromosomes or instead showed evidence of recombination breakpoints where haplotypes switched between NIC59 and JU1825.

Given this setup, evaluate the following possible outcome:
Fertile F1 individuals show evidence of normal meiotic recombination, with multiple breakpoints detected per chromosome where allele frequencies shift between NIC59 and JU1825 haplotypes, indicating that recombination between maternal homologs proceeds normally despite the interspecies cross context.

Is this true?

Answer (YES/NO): NO